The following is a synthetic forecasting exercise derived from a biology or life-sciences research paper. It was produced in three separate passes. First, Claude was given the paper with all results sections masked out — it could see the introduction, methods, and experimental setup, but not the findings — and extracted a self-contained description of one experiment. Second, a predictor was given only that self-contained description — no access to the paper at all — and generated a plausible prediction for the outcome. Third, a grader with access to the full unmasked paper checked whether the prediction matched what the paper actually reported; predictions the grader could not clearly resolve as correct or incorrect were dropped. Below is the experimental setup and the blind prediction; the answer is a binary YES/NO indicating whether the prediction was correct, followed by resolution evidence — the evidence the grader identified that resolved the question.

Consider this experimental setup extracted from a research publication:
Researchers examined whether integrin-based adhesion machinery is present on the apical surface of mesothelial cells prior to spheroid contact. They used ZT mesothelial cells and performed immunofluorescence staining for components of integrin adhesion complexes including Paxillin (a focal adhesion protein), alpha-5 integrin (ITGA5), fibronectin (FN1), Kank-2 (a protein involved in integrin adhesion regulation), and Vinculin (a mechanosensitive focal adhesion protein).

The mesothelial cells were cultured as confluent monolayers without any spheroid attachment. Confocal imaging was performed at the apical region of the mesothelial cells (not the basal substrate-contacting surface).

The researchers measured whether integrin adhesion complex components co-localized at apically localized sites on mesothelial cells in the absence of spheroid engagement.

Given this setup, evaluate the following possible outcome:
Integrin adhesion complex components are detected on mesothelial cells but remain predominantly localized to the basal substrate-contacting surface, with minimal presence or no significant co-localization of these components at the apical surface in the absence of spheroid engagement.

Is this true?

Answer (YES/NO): NO